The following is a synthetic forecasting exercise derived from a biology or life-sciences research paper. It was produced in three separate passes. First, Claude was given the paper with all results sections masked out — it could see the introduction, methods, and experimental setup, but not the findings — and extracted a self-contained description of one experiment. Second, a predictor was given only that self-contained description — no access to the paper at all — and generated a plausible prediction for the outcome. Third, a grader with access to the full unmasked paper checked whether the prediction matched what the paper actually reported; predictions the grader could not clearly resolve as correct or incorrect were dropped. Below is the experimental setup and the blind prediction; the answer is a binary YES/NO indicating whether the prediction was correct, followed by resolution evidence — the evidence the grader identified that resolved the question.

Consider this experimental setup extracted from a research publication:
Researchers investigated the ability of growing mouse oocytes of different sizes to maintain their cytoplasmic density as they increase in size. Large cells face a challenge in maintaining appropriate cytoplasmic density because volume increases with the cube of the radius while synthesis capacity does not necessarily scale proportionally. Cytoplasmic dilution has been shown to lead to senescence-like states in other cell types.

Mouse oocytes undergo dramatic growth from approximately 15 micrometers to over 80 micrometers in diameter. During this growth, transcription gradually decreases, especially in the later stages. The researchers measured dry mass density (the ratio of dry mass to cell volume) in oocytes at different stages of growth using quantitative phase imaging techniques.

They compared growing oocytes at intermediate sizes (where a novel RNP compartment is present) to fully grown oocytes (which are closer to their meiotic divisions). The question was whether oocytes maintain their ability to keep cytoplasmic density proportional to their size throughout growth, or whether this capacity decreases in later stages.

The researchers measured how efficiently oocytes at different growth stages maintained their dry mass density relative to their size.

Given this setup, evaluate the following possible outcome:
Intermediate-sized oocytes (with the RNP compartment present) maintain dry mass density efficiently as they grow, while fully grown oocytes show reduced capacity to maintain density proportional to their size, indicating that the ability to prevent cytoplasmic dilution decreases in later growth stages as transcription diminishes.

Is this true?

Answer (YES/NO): YES